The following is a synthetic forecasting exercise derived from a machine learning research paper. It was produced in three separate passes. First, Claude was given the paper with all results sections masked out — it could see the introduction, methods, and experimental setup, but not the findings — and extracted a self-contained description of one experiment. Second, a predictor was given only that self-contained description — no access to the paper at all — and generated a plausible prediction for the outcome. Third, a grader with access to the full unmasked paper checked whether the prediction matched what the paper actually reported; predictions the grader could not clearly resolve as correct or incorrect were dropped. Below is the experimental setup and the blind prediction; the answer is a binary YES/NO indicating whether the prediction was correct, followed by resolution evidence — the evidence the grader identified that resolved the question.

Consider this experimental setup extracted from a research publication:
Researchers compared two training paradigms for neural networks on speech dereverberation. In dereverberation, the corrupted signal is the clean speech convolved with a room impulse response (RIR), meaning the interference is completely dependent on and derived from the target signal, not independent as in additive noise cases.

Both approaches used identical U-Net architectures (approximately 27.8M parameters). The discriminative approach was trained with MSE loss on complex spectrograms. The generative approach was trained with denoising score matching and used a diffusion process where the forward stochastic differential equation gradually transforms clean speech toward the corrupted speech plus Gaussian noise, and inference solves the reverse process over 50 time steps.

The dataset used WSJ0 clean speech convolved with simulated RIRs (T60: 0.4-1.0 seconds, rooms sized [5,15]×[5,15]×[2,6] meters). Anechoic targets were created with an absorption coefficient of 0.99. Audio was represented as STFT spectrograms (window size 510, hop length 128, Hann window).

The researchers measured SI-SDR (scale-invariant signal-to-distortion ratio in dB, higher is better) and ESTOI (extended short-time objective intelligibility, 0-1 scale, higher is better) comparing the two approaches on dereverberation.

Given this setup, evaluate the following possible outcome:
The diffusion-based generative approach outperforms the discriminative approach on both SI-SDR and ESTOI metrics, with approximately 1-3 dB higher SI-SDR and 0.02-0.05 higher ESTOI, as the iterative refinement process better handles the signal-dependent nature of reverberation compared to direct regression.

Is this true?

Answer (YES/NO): NO